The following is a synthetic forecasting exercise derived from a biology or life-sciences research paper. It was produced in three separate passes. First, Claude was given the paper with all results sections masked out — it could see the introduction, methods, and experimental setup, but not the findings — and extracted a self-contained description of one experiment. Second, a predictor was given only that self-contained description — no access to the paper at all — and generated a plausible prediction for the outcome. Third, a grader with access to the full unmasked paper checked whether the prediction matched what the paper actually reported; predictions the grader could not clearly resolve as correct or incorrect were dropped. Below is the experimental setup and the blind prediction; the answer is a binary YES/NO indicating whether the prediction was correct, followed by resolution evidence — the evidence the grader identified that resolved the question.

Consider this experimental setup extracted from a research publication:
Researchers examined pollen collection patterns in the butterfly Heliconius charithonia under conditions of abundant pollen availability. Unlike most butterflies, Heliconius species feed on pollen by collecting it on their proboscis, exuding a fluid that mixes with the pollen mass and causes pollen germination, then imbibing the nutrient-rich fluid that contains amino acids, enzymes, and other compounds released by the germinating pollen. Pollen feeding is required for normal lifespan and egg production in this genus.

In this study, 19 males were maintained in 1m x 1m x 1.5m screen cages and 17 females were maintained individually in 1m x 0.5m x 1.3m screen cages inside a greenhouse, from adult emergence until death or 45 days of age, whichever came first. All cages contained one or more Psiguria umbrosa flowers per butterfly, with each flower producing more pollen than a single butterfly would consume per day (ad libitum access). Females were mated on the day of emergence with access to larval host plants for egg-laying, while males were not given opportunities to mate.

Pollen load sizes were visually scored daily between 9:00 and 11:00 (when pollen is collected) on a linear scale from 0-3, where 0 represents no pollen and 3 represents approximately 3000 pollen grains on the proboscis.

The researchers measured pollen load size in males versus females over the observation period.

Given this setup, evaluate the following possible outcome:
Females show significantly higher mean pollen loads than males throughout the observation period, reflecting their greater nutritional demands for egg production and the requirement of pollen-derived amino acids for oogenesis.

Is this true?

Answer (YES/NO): YES